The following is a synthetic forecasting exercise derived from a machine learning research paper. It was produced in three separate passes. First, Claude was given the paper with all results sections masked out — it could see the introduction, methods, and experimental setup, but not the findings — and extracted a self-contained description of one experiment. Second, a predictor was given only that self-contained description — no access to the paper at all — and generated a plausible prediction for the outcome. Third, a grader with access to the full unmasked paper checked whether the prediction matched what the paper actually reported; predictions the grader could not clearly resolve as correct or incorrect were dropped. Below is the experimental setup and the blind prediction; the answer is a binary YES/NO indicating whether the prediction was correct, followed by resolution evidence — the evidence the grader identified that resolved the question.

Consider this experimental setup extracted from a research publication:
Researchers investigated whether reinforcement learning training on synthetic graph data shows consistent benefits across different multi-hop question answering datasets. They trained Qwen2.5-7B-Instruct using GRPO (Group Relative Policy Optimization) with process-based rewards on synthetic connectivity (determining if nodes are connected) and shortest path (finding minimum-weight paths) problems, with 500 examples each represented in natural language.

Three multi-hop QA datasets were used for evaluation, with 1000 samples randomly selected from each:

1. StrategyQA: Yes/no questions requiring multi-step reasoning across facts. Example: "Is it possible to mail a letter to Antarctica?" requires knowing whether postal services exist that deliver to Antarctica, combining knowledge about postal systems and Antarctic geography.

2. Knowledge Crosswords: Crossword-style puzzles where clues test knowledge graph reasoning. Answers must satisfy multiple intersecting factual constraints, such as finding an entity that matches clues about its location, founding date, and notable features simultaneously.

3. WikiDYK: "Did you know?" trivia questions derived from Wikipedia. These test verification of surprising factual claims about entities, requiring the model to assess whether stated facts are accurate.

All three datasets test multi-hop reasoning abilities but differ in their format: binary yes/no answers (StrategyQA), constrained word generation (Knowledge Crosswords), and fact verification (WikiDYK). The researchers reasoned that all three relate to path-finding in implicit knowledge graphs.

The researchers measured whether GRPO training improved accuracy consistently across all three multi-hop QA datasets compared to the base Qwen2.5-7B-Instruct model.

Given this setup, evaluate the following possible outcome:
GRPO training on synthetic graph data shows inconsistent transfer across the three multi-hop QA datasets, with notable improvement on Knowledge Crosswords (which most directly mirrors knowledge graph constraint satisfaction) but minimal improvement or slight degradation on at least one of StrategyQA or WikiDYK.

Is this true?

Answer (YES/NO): NO